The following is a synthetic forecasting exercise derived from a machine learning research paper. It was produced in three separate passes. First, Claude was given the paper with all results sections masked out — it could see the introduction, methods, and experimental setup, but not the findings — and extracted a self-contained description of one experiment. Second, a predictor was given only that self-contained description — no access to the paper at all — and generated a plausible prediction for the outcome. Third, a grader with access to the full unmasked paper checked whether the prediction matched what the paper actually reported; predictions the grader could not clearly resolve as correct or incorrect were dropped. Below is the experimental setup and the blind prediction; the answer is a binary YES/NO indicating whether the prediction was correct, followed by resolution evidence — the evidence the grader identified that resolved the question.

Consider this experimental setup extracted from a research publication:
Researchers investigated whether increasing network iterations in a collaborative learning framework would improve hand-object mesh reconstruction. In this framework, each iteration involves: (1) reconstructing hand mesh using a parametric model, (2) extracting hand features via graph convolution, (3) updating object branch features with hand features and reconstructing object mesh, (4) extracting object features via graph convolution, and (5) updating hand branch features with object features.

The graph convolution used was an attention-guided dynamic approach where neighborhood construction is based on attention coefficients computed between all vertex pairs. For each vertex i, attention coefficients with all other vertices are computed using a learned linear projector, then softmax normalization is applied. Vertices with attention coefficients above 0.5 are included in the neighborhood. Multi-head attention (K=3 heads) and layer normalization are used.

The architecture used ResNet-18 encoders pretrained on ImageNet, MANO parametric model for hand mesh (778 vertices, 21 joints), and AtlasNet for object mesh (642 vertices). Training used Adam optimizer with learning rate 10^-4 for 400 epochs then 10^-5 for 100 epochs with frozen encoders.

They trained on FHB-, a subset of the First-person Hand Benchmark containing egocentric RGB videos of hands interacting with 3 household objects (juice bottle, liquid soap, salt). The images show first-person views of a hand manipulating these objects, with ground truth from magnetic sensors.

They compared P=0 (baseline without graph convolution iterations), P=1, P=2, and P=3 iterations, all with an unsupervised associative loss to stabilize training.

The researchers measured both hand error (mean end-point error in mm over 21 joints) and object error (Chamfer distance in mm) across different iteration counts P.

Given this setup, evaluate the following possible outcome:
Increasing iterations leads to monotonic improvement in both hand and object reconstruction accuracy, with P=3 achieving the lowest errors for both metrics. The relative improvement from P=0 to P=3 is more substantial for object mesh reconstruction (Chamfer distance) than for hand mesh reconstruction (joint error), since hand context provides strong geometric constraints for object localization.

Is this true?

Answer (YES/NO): NO